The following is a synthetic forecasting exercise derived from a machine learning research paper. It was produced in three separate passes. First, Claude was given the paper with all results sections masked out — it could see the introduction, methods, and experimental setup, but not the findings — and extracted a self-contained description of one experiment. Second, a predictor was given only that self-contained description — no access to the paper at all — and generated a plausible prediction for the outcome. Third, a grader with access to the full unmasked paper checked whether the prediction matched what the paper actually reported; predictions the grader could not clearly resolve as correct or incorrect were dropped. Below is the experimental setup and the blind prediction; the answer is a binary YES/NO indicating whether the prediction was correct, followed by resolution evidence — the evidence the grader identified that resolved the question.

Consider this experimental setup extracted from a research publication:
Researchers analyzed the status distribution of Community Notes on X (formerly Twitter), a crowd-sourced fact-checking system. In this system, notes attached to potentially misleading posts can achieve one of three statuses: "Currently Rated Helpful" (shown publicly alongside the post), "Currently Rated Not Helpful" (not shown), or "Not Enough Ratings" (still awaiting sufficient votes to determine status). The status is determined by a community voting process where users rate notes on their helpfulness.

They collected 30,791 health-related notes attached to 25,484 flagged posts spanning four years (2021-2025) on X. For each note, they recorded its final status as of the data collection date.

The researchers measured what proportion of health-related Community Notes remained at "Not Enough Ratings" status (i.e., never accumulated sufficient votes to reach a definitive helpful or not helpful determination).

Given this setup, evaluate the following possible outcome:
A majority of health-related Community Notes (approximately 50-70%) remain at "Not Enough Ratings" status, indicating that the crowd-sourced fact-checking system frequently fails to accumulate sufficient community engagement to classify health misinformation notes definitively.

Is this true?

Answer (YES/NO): NO